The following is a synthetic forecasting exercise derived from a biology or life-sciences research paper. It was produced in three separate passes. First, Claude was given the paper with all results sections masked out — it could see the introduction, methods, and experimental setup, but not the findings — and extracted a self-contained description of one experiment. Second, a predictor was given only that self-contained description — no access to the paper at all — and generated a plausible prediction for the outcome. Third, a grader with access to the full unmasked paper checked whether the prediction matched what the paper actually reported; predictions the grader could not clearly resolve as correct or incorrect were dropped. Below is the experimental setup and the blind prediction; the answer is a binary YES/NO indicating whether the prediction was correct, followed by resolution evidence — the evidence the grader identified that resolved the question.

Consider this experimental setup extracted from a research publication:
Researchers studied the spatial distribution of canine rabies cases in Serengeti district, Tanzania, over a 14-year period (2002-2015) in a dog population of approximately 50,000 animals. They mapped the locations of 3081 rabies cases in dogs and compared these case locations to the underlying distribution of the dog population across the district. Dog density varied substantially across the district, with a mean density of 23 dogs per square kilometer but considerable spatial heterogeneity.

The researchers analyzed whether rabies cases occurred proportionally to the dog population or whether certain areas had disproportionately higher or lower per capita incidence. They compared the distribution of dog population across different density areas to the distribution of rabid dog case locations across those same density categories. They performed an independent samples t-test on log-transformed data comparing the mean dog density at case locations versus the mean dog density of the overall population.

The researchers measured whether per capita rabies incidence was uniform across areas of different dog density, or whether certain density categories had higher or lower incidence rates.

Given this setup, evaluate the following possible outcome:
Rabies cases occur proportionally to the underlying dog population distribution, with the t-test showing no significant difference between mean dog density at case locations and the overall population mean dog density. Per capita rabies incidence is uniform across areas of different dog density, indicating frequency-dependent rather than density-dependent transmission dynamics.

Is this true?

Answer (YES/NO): NO